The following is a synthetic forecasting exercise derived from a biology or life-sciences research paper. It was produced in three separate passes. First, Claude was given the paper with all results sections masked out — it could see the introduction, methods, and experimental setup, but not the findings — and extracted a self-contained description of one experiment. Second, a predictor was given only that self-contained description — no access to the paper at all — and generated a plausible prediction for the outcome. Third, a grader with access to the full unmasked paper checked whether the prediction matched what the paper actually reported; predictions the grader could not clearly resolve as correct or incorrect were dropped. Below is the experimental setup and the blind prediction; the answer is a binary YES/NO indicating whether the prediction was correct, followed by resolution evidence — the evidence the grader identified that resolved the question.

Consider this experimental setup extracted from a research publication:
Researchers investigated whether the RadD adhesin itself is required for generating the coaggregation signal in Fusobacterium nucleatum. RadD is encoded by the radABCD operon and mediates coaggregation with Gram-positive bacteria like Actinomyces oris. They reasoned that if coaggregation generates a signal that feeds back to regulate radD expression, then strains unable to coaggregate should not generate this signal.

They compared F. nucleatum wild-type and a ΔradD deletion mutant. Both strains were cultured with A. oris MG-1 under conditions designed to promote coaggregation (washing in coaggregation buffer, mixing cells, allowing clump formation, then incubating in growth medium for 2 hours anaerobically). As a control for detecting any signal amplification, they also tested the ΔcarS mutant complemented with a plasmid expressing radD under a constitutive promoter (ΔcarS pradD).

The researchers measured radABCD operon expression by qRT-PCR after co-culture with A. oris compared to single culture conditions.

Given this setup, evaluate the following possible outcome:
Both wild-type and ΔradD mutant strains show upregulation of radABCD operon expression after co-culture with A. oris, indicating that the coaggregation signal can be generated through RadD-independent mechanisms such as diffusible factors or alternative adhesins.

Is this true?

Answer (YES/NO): NO